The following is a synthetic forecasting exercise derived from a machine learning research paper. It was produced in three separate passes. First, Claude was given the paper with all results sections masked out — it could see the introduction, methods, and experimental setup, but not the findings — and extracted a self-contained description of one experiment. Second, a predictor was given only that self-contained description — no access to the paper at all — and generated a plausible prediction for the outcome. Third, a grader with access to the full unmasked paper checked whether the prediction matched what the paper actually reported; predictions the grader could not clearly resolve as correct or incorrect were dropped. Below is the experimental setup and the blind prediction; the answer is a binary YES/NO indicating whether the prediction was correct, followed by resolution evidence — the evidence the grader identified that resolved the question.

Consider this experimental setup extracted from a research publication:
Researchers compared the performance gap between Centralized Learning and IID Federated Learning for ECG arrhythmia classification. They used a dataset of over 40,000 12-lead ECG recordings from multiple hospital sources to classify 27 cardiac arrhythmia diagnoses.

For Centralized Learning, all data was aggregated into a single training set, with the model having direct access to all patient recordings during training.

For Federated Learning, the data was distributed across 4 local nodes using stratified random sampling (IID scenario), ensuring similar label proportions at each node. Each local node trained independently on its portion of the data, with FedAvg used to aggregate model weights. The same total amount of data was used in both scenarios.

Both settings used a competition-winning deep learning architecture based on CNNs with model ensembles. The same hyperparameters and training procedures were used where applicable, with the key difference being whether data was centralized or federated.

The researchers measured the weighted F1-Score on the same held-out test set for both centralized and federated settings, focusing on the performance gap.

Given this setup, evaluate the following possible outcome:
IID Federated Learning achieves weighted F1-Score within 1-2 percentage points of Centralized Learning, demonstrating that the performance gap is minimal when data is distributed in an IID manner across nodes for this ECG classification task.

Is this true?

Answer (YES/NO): NO